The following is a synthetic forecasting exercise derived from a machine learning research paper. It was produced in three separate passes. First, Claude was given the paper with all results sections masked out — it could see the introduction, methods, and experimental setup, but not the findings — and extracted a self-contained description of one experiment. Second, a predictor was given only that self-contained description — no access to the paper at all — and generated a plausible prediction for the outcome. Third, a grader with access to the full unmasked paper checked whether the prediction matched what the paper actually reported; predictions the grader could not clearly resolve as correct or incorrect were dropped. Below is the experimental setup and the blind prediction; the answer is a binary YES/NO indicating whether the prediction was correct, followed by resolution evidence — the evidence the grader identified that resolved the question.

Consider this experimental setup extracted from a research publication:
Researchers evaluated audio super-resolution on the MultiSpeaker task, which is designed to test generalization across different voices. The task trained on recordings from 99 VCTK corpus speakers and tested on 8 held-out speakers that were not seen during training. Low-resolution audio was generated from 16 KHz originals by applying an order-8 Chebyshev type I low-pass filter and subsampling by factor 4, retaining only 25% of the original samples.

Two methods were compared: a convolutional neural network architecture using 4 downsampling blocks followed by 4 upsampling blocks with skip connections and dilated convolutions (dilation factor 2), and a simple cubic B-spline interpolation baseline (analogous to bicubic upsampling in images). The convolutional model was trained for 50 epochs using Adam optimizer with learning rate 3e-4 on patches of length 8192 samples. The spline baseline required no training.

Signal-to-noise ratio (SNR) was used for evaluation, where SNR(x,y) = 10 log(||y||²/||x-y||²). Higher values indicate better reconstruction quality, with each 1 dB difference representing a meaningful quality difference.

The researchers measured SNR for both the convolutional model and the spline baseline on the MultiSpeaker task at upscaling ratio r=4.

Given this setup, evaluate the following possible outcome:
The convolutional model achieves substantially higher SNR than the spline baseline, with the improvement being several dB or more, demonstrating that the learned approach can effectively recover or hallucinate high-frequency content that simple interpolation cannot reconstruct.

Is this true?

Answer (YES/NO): NO